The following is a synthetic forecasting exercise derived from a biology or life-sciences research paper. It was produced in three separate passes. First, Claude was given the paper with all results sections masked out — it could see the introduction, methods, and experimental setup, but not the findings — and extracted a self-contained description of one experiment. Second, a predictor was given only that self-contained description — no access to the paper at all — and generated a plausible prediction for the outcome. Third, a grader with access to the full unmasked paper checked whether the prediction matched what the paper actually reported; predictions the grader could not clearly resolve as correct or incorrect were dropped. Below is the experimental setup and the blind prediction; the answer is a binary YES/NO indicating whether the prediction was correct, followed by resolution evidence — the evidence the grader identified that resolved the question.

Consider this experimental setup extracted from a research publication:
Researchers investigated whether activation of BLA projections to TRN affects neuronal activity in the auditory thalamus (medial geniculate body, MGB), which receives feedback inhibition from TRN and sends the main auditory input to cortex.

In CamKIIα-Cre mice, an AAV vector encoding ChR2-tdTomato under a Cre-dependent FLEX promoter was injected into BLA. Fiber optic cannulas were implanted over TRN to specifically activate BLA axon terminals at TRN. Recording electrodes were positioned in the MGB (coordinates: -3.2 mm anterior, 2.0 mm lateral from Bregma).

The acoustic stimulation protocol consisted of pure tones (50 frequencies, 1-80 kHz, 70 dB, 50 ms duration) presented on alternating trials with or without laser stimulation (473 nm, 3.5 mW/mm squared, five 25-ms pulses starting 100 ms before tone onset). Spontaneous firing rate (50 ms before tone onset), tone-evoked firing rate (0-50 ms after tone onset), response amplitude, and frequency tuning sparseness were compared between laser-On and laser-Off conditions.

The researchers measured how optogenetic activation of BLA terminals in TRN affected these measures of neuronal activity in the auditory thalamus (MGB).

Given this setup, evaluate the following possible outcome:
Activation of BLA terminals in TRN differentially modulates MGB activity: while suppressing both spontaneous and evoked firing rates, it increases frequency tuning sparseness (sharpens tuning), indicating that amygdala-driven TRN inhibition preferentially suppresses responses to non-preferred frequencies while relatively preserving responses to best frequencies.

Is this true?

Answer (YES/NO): NO